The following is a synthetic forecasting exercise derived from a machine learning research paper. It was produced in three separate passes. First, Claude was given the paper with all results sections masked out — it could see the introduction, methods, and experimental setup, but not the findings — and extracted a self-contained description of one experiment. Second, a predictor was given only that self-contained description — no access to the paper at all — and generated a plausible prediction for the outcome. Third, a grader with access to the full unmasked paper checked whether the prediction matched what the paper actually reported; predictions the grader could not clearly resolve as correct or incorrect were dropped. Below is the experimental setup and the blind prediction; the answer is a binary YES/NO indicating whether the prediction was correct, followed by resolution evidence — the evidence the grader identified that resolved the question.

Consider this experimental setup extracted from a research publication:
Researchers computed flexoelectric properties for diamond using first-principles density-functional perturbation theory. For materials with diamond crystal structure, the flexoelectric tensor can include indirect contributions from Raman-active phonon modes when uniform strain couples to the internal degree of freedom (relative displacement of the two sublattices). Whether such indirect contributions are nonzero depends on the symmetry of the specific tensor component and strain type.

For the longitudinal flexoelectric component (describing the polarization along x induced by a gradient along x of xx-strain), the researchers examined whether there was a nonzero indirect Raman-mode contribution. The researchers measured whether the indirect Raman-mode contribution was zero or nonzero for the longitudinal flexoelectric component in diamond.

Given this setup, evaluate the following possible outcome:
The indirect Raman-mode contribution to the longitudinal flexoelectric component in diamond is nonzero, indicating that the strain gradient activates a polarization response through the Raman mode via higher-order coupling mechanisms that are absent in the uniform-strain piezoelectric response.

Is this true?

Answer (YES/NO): NO